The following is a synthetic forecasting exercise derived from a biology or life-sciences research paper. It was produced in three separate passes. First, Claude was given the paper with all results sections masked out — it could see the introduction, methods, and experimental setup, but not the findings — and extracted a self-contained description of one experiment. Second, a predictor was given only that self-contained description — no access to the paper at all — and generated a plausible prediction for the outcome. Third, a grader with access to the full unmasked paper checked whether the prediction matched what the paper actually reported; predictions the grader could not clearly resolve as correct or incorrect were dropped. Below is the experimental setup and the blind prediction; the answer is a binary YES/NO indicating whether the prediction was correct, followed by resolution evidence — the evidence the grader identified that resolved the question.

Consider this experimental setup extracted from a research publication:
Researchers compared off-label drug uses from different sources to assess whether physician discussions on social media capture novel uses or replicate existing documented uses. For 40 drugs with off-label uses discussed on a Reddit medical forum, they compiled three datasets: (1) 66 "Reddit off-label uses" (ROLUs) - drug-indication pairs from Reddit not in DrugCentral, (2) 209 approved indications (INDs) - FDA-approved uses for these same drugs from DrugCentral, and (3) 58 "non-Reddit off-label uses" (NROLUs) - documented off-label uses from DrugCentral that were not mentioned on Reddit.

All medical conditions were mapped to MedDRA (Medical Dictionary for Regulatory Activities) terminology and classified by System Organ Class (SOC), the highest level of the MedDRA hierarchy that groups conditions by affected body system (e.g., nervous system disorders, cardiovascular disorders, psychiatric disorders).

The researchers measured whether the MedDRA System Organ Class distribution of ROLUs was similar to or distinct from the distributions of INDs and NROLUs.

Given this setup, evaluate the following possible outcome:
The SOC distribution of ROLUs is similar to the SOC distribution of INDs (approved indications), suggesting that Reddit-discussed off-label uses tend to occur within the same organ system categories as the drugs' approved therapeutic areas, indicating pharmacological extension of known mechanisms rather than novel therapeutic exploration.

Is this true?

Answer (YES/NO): NO